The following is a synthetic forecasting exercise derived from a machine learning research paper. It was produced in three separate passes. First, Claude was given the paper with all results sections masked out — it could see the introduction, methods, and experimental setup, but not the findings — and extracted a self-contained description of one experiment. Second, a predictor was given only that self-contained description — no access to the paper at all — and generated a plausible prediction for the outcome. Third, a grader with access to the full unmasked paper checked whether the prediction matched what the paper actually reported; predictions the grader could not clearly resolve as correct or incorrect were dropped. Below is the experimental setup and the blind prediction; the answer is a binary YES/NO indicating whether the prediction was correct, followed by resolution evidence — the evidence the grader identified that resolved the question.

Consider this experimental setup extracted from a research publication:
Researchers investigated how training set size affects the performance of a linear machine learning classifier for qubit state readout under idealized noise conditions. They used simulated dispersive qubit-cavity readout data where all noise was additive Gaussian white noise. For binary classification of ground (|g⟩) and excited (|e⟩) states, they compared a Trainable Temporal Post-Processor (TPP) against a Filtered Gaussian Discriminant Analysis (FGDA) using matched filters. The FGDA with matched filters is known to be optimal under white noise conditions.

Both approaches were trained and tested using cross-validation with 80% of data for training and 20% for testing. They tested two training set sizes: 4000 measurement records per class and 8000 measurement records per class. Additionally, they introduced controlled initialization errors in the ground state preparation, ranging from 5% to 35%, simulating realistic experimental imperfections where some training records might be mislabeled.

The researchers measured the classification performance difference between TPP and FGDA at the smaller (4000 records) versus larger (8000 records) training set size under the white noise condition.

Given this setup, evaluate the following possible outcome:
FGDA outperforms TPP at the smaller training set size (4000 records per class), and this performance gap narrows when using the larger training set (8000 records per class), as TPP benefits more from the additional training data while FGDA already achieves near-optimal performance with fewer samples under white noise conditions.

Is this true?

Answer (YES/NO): YES